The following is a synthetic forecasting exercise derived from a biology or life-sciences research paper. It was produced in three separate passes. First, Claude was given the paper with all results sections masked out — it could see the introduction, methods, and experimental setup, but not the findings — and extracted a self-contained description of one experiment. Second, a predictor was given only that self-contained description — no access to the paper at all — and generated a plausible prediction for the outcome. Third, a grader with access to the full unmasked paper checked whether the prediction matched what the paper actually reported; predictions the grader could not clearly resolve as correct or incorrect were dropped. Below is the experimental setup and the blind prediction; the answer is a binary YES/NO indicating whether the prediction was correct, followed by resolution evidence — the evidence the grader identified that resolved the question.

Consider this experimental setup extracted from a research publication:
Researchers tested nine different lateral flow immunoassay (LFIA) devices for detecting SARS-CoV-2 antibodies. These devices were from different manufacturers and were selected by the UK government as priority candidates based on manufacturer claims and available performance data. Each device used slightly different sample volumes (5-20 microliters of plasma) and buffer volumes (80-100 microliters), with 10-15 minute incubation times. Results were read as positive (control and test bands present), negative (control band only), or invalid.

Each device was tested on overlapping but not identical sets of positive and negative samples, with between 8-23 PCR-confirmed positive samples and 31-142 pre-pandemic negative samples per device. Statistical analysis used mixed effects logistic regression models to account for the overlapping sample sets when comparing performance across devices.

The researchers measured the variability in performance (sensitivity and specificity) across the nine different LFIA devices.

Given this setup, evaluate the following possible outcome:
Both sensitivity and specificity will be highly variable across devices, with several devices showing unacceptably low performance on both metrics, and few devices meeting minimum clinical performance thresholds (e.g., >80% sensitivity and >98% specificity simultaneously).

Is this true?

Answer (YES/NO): NO